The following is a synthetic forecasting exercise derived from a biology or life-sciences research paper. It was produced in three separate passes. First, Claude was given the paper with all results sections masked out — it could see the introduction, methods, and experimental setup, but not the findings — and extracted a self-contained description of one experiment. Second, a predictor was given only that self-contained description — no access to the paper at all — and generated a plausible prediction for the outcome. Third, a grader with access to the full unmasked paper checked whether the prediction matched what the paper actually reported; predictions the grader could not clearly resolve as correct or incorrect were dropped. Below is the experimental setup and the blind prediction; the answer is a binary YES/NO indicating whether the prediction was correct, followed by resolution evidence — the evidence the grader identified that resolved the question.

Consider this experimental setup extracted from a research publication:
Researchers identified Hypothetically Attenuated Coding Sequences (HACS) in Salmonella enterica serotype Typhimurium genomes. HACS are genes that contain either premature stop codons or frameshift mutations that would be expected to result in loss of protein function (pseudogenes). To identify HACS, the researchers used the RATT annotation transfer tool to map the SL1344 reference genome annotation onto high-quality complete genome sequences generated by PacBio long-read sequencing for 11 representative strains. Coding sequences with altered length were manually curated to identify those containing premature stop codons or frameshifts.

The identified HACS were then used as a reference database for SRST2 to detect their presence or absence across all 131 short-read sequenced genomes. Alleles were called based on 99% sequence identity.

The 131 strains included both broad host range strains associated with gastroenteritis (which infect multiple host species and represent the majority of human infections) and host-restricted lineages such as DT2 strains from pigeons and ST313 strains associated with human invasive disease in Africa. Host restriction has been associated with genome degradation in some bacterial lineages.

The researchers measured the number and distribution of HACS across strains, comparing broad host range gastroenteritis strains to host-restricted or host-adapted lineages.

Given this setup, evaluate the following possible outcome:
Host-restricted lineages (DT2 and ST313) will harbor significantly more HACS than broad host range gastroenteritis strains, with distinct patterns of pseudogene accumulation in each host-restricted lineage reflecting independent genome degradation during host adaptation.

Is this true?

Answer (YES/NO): NO